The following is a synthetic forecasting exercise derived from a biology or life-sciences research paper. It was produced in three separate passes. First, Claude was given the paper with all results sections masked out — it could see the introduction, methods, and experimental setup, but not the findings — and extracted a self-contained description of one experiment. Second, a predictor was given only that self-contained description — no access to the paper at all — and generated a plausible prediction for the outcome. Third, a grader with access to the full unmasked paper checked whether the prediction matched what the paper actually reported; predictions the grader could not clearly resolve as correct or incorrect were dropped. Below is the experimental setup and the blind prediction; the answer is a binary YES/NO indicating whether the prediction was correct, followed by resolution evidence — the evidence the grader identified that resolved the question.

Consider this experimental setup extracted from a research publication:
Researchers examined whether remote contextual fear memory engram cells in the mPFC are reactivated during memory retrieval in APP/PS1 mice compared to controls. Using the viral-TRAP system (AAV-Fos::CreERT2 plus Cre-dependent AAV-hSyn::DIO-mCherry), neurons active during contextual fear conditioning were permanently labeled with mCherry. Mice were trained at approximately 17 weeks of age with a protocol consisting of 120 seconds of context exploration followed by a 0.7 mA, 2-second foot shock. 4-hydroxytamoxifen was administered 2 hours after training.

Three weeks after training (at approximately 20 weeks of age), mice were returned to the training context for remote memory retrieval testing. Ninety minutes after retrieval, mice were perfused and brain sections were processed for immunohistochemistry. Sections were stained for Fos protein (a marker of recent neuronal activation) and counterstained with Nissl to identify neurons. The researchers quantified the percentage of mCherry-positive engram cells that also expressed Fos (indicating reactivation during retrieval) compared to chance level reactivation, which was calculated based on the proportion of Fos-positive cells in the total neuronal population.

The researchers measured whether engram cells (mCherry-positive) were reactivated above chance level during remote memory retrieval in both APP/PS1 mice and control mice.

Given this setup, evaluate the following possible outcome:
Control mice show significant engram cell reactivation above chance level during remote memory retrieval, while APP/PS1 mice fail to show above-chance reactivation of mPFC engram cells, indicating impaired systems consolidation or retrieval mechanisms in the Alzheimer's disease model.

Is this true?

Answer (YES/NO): NO